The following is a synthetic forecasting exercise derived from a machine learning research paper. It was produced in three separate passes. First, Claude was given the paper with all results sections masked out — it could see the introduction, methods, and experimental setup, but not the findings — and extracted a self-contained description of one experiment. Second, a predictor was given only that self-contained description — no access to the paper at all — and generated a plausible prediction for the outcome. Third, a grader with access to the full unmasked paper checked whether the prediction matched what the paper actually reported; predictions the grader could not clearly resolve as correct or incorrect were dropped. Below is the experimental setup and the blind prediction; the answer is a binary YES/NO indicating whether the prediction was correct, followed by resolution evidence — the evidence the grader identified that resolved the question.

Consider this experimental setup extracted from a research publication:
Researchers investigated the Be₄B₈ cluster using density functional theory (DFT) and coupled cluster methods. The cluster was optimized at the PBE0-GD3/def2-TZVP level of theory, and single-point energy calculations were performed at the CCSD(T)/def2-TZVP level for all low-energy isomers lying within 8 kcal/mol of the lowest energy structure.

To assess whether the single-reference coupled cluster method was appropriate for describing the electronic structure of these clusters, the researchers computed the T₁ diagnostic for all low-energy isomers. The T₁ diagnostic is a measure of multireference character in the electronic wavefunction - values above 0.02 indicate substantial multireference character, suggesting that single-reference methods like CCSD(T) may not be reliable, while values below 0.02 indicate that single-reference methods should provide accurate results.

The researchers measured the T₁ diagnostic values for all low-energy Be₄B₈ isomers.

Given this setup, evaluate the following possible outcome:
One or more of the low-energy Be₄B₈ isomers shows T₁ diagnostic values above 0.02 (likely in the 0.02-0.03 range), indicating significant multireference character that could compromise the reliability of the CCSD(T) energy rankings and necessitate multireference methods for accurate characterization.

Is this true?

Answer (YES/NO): NO